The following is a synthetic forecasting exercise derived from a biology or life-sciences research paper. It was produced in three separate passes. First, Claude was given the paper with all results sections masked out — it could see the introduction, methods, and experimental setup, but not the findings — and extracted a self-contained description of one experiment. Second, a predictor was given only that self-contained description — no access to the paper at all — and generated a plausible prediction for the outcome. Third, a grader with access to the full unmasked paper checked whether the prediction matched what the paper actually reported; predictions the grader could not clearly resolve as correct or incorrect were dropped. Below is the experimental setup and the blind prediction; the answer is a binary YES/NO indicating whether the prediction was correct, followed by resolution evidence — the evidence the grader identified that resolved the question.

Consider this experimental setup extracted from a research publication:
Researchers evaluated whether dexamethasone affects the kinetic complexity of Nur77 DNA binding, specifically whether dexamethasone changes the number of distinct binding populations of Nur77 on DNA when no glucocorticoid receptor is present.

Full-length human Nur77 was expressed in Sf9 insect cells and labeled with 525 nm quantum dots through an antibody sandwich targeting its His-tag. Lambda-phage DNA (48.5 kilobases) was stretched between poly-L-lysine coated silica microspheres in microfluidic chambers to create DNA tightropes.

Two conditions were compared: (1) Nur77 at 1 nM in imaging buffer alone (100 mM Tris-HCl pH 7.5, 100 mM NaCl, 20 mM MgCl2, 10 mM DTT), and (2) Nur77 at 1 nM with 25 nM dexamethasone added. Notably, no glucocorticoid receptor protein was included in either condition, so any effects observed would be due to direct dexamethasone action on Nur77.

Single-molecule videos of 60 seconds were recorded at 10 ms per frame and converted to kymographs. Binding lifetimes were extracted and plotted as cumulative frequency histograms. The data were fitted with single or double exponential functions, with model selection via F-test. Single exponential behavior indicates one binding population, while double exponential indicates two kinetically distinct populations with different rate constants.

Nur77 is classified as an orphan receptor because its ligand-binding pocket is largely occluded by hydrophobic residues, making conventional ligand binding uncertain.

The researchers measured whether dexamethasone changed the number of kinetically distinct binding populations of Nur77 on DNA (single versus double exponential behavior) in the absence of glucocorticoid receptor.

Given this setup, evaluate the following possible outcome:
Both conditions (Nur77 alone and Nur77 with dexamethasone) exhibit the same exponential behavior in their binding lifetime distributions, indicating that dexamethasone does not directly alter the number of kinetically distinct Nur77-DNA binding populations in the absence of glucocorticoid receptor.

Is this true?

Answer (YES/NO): YES